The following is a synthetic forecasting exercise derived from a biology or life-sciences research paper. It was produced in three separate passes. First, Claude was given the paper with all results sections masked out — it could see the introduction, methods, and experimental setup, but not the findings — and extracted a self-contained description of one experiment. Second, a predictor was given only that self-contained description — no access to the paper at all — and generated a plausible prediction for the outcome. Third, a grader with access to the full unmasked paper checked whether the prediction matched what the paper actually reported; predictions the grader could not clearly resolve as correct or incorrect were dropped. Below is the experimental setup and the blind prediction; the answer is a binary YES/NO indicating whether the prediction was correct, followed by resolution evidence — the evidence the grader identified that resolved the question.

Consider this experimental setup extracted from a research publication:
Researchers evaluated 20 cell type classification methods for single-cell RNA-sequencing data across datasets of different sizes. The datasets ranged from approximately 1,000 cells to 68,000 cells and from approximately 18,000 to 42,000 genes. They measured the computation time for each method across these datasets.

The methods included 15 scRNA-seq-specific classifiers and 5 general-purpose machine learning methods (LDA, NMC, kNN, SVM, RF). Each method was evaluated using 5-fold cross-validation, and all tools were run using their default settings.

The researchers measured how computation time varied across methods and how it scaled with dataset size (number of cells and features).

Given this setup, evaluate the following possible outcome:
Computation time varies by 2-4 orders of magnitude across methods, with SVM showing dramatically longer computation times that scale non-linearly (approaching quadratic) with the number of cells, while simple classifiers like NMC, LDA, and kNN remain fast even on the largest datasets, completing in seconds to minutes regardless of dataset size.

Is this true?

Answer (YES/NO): NO